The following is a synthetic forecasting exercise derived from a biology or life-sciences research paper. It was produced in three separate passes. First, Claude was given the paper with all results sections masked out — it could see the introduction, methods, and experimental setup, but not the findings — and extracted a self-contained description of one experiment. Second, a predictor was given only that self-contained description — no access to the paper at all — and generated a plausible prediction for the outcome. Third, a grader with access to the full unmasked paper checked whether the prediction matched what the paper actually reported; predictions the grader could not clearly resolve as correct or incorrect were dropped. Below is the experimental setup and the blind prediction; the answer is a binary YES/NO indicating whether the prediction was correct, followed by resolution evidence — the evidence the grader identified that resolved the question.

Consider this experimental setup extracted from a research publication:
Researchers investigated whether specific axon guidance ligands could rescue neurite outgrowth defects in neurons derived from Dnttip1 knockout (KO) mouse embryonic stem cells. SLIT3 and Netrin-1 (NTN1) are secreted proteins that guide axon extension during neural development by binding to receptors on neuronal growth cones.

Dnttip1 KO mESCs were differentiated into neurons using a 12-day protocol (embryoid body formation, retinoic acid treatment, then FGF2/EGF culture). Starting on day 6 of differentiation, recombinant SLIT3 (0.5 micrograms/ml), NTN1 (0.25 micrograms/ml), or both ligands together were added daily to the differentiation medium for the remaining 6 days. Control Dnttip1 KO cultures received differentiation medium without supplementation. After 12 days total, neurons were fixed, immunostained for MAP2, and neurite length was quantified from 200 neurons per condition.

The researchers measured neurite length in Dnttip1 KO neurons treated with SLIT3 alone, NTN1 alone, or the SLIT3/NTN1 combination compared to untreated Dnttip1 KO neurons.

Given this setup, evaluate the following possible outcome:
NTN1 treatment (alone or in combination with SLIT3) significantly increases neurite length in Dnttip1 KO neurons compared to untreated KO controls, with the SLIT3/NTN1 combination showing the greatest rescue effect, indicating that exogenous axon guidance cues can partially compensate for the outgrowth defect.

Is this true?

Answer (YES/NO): NO